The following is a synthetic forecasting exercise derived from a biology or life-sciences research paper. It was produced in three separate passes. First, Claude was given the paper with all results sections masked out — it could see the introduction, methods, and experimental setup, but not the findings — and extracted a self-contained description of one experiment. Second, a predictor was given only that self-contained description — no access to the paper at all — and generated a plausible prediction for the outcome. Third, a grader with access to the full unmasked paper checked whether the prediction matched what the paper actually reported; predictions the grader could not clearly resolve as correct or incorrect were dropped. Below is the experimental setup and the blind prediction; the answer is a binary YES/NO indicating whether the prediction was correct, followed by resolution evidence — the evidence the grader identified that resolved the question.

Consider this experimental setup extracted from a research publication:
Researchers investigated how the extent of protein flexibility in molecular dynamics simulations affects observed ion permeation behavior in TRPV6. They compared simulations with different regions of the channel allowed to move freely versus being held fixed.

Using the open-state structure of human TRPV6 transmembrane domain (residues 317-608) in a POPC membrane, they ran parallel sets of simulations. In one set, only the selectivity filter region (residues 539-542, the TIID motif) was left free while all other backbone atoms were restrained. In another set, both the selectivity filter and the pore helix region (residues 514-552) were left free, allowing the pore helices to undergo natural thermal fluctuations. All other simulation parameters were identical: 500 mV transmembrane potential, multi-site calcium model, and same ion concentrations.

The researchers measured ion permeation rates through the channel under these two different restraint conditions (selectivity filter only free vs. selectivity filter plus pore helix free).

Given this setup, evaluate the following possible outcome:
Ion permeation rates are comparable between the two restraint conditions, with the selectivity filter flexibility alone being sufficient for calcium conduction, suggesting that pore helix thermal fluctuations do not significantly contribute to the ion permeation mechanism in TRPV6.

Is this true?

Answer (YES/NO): NO